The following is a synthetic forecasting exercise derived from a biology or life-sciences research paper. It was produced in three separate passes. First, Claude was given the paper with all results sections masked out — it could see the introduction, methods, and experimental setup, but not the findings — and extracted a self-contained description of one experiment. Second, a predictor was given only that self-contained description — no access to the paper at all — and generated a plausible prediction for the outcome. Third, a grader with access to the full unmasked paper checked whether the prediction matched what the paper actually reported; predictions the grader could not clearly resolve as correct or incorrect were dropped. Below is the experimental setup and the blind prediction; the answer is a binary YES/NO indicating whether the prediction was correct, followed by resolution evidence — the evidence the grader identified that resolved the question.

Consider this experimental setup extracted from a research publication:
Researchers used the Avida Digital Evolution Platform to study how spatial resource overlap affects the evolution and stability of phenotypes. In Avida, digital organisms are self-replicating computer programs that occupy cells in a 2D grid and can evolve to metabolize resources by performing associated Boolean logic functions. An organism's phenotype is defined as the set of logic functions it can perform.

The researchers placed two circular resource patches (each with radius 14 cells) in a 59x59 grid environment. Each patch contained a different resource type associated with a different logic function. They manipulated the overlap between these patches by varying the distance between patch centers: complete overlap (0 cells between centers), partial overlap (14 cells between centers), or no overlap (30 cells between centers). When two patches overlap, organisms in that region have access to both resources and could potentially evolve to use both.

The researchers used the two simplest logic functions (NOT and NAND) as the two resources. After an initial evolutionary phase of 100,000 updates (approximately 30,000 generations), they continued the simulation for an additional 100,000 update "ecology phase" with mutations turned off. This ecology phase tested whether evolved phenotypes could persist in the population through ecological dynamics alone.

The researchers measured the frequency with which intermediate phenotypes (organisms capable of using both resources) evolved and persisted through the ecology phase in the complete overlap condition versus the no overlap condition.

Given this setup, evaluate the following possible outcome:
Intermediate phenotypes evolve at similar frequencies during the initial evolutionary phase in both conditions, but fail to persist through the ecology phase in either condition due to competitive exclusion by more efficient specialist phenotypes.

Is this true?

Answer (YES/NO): NO